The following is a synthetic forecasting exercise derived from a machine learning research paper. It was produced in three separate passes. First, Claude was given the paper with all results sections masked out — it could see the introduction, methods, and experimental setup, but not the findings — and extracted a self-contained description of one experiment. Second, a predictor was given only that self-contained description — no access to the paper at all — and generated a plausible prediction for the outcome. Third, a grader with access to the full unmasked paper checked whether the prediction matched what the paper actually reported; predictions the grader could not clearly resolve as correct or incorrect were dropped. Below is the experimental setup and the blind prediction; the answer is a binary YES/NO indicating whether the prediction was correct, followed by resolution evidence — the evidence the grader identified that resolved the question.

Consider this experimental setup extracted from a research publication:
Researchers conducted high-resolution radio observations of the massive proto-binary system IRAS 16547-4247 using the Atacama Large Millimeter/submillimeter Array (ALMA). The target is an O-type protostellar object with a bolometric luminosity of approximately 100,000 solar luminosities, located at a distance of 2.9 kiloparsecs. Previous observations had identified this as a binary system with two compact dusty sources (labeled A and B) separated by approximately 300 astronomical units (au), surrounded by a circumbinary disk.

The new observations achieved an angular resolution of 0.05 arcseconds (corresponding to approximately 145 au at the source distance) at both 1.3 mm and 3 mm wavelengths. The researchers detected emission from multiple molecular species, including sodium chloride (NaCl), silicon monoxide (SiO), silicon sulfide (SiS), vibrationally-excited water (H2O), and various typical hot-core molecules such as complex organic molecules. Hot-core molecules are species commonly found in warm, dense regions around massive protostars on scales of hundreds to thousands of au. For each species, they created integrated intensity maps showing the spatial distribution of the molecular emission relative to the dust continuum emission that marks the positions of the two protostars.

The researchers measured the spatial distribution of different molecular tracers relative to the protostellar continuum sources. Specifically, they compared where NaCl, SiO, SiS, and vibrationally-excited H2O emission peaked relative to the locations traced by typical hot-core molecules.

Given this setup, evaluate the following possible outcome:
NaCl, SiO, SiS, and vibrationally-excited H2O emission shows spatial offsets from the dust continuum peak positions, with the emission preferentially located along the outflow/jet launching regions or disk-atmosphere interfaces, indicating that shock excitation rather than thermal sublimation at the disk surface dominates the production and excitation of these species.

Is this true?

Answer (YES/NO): NO